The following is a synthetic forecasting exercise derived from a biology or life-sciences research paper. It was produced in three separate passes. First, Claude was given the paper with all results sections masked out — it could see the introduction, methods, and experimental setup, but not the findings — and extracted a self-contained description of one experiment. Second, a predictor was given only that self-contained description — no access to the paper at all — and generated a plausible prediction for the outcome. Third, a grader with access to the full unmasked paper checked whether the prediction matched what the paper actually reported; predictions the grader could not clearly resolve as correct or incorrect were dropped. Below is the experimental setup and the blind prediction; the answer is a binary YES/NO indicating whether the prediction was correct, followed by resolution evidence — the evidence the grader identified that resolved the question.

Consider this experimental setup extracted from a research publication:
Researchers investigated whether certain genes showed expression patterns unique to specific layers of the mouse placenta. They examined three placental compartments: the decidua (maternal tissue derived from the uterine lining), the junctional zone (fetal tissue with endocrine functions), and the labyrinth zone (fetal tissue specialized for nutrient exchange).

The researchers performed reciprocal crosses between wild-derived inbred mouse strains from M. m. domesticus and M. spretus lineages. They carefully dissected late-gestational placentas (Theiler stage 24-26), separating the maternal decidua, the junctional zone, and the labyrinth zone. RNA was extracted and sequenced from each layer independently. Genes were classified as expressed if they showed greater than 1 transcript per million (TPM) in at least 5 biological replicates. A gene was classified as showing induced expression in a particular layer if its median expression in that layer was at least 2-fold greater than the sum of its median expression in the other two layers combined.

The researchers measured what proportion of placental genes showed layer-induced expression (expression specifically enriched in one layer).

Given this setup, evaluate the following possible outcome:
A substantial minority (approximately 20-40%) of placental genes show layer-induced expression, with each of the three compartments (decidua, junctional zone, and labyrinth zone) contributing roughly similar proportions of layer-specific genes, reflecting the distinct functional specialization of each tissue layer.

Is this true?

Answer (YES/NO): NO